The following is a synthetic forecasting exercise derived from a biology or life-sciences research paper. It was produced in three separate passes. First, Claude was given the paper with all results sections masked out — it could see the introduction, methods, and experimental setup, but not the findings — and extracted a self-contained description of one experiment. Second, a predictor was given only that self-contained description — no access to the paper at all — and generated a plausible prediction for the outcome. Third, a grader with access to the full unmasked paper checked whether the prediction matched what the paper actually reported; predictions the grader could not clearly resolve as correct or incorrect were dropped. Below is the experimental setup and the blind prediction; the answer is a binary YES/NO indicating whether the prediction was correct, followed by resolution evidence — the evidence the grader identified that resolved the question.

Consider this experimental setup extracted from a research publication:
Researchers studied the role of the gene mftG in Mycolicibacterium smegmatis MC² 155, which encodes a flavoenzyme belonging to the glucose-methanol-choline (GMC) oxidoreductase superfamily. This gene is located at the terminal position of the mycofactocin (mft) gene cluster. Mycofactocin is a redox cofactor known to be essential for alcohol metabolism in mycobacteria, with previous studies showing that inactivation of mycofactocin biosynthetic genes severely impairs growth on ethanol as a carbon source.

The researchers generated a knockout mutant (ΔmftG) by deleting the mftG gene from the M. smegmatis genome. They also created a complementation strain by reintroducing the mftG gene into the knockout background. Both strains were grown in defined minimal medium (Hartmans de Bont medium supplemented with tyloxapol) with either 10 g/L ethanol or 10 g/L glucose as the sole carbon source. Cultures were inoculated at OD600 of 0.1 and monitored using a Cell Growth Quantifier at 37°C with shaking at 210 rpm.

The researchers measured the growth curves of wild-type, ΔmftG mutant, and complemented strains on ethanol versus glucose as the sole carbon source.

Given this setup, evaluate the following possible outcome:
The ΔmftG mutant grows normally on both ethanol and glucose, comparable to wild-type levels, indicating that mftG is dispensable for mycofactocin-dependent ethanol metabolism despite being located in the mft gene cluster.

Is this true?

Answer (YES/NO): NO